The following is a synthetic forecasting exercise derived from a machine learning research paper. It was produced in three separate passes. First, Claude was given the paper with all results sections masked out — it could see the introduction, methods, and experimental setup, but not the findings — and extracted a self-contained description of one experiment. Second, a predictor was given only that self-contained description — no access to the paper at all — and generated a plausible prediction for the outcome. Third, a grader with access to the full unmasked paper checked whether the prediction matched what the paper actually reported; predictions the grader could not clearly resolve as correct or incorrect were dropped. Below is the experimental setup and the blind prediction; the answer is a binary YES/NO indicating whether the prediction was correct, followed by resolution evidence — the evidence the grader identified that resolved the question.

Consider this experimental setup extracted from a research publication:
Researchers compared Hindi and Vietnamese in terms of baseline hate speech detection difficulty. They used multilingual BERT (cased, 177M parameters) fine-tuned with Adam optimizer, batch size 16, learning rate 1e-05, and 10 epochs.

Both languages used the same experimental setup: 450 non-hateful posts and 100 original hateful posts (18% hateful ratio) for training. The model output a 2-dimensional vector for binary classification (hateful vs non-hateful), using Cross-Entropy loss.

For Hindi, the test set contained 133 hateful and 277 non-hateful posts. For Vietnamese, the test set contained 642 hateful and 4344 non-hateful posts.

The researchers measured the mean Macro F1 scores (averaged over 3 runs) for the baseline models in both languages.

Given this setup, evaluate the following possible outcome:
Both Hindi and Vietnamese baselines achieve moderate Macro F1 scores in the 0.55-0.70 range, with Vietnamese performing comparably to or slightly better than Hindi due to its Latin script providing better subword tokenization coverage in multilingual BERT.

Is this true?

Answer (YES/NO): NO